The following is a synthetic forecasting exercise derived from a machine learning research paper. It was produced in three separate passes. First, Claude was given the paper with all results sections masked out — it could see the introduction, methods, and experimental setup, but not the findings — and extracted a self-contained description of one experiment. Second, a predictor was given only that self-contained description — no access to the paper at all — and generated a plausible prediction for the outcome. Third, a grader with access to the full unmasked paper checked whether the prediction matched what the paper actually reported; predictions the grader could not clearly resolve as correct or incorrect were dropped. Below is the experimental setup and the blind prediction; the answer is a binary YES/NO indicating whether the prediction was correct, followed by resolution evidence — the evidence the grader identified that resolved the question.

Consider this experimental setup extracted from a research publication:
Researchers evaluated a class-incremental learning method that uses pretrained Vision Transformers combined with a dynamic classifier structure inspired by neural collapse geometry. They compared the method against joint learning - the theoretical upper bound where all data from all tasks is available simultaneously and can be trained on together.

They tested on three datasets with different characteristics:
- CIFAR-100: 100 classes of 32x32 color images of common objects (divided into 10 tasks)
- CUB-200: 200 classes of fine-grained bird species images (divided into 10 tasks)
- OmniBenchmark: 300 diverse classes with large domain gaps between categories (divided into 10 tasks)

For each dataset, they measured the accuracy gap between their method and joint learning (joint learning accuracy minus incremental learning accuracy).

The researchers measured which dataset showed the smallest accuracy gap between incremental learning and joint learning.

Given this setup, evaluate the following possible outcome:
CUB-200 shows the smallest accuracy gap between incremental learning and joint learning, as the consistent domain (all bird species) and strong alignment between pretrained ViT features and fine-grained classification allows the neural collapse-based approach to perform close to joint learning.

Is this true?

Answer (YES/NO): NO